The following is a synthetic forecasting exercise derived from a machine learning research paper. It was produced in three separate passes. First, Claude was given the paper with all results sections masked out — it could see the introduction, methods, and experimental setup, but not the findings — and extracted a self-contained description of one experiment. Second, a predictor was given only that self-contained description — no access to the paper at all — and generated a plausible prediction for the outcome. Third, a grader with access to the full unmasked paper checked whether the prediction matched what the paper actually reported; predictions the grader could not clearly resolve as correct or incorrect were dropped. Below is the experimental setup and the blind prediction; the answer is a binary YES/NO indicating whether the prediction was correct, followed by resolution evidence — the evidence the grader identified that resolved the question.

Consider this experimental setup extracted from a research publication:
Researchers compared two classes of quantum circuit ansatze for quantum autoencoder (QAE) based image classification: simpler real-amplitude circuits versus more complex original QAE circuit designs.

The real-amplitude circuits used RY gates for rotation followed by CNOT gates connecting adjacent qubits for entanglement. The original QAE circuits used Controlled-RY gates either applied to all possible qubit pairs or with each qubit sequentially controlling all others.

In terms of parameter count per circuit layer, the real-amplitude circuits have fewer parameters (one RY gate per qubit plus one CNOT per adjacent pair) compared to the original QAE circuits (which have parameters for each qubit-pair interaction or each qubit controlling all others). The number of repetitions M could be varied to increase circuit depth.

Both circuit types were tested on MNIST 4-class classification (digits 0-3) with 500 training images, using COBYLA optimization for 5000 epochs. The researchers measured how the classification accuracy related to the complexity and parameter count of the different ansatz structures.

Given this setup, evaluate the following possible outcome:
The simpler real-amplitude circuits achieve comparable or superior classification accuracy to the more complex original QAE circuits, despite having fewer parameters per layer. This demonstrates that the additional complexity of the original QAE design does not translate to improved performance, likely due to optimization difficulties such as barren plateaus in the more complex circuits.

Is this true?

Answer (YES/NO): YES